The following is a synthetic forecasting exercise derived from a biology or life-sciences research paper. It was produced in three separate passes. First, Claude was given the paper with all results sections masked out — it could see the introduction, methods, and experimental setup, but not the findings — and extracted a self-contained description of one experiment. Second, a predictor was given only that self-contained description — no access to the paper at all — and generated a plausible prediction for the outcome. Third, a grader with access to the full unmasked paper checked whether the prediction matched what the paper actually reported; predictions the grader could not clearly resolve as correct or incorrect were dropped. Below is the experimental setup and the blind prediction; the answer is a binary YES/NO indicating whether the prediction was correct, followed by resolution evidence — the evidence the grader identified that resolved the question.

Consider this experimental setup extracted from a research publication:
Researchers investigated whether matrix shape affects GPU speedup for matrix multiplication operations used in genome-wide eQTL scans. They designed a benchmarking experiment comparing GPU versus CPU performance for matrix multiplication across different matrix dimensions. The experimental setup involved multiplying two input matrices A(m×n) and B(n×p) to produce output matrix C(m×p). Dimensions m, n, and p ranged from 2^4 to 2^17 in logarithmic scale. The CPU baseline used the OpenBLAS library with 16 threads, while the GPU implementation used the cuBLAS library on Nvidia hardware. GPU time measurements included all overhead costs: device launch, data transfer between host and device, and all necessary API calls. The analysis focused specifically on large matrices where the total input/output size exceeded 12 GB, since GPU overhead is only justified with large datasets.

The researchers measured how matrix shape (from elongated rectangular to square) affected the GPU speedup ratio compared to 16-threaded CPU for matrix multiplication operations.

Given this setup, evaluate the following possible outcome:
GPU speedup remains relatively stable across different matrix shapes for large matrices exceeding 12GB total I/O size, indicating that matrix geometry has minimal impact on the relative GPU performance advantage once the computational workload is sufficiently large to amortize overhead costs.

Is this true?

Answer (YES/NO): NO